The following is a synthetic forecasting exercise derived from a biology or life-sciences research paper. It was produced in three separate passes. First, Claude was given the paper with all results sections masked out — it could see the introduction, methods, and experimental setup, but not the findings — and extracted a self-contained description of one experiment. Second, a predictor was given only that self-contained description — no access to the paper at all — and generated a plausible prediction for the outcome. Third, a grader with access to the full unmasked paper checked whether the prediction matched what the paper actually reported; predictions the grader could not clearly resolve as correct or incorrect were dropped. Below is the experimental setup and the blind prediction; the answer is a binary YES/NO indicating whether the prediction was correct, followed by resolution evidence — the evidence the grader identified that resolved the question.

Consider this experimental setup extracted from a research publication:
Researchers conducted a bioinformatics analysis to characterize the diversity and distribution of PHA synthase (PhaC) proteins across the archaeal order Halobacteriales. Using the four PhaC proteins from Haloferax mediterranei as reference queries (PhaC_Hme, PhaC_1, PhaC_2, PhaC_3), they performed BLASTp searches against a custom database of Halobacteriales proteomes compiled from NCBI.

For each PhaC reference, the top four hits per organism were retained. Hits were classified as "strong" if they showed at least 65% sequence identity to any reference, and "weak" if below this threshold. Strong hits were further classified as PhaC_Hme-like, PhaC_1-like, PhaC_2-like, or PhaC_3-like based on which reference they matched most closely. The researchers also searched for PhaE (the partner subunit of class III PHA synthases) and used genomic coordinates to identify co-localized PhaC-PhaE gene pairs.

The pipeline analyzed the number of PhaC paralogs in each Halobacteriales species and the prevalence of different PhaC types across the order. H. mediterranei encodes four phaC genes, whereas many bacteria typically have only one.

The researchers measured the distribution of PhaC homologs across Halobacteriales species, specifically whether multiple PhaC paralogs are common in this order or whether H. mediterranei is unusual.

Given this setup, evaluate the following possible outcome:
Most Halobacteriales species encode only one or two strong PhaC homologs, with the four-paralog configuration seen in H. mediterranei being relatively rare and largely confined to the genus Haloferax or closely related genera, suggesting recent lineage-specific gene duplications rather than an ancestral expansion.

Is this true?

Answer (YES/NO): NO